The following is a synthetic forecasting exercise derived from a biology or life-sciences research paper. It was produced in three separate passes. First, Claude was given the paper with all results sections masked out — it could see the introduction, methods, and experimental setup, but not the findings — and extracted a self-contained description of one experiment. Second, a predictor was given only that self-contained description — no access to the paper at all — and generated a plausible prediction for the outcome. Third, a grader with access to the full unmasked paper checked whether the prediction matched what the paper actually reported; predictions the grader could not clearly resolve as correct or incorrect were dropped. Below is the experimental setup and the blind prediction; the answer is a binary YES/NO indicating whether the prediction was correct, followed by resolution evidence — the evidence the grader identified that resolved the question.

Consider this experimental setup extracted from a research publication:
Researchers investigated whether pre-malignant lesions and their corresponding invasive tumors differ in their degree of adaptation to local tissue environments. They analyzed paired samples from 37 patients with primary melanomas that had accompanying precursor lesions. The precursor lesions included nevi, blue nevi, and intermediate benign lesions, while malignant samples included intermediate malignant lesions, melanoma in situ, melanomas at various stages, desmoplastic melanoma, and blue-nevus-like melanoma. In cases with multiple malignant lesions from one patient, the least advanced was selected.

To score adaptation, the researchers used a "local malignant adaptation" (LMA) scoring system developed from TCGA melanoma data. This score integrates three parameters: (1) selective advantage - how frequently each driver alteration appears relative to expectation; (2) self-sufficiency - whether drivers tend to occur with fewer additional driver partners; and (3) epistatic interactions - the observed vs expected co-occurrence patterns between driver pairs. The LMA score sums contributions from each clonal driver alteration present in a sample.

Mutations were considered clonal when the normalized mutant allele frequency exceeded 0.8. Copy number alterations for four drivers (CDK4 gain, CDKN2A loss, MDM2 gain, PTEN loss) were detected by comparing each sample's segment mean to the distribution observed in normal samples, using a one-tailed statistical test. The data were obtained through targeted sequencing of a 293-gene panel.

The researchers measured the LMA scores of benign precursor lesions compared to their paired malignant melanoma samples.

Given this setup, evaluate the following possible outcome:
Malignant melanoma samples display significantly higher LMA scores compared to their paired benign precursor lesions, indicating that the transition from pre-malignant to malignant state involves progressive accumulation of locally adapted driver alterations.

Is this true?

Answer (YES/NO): YES